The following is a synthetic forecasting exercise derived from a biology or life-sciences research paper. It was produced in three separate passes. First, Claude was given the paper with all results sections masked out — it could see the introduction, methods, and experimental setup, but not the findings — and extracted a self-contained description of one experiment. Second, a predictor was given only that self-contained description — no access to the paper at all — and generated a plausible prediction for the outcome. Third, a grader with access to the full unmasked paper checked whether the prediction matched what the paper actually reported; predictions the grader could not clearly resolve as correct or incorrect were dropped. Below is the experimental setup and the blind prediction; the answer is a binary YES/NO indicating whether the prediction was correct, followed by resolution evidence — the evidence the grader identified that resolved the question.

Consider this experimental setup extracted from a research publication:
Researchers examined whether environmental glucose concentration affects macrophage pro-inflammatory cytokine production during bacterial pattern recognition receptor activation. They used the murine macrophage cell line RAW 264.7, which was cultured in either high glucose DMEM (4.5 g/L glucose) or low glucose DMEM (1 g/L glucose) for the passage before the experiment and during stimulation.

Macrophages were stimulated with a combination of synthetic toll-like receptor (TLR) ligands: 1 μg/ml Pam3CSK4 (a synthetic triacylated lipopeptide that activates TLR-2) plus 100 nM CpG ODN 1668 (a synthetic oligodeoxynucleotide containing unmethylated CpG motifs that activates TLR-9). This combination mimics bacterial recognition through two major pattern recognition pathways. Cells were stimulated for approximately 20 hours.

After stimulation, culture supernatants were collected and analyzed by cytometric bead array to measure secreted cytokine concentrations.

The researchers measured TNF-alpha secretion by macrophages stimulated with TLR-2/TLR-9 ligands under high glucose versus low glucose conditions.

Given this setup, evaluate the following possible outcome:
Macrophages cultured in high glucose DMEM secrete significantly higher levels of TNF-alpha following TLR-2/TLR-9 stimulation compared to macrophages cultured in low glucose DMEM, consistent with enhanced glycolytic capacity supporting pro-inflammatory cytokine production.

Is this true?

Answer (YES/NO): NO